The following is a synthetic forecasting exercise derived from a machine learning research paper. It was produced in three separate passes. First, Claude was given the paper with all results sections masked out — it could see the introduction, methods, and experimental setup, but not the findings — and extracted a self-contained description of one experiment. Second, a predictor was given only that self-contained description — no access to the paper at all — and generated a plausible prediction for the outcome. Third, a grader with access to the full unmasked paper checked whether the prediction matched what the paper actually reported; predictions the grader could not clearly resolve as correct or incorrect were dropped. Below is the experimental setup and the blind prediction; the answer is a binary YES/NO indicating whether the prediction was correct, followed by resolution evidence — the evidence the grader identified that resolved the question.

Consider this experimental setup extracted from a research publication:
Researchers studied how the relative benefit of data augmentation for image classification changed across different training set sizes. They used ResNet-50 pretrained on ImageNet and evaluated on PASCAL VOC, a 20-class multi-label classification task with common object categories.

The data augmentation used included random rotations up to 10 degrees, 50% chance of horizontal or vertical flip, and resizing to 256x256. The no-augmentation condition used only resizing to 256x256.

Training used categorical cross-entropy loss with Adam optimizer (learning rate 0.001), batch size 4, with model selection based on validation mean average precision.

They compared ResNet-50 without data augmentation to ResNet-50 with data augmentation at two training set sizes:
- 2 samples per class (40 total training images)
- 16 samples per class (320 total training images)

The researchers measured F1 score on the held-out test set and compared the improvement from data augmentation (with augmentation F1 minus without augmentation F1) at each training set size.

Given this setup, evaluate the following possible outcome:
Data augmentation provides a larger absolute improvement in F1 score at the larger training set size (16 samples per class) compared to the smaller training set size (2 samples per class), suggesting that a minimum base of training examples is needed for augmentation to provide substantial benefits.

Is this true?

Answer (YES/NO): NO